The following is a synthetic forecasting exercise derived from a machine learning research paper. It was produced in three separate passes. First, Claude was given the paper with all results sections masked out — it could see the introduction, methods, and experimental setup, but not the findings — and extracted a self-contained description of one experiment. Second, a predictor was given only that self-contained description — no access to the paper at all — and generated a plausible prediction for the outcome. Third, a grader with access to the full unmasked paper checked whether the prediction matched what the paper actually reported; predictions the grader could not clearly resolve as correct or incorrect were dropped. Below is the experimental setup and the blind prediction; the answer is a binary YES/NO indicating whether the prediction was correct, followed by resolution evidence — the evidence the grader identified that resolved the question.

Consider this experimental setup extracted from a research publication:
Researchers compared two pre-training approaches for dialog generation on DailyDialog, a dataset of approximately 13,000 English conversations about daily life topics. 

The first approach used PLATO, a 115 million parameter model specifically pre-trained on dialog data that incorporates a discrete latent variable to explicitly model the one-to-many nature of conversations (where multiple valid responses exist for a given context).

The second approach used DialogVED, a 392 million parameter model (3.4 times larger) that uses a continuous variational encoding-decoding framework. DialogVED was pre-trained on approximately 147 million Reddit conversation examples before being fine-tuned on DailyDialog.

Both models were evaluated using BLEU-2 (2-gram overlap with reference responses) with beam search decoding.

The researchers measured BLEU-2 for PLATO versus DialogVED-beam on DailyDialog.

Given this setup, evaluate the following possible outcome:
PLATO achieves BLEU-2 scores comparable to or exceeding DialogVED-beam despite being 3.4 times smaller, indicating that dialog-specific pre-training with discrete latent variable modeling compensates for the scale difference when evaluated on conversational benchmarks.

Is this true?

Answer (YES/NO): NO